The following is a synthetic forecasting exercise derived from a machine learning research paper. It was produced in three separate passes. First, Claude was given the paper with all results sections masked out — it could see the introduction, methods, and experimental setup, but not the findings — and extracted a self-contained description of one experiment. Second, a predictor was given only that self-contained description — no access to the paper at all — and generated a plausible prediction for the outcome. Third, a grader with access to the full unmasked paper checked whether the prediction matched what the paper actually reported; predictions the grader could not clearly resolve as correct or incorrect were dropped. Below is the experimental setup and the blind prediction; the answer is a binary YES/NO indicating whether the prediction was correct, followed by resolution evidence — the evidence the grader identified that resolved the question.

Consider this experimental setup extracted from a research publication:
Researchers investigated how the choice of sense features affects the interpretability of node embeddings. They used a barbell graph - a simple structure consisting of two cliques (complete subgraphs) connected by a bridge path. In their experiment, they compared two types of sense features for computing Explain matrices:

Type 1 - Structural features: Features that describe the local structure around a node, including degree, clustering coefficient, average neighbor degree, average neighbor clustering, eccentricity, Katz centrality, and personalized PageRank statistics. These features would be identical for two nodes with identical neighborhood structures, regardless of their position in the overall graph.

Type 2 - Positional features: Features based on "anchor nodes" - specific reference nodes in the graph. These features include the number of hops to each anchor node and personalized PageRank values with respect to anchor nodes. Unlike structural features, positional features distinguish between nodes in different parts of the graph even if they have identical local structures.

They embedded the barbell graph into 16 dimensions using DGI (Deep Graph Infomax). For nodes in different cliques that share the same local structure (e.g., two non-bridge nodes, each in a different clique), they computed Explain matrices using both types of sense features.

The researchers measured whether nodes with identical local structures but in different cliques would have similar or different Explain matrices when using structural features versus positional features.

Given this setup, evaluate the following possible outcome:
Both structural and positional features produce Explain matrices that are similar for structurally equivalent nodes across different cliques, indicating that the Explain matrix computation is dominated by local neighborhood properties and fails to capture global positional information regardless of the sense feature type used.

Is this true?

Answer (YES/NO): NO